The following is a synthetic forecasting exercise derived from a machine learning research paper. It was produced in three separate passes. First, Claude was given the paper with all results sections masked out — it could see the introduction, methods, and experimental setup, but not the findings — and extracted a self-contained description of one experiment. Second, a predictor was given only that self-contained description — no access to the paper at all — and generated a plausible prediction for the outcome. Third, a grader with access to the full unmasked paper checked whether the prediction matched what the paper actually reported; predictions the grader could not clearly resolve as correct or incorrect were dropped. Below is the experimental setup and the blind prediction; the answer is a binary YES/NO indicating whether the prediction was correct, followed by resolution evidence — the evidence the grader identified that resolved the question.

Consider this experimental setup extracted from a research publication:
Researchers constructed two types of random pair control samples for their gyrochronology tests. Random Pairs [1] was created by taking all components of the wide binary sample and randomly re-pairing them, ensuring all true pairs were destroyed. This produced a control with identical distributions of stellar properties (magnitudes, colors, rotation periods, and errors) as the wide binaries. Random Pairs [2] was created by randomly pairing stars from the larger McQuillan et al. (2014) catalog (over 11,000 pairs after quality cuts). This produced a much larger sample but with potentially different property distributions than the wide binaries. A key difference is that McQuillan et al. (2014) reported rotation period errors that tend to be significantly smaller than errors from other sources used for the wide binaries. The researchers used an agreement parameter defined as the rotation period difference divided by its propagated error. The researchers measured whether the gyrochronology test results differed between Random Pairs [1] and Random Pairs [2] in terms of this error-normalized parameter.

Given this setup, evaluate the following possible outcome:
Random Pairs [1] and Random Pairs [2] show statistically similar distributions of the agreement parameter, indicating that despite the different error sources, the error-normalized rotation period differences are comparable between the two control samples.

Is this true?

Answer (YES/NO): NO